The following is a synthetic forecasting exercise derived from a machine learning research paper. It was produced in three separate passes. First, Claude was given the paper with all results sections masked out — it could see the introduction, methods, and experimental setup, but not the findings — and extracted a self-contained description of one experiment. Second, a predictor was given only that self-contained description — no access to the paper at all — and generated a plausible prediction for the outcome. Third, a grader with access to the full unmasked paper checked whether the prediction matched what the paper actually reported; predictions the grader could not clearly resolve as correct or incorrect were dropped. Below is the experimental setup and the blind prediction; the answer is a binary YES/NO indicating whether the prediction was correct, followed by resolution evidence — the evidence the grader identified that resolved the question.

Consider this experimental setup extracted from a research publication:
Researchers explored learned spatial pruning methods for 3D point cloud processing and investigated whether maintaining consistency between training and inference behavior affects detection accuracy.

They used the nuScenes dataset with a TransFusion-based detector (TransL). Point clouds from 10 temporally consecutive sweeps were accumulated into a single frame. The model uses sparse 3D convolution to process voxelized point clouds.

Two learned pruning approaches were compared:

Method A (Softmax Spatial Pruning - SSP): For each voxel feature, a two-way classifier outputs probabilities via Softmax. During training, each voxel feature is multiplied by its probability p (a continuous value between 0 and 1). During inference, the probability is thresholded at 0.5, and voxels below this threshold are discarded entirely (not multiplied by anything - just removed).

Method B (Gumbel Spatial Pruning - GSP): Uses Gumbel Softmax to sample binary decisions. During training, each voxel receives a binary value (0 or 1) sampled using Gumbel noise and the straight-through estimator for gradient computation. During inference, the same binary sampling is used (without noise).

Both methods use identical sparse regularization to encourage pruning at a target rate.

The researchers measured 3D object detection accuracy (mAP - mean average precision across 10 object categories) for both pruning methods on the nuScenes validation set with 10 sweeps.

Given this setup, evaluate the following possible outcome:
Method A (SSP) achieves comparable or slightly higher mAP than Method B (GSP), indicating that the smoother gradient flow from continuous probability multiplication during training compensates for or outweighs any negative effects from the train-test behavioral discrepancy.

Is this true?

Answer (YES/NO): NO